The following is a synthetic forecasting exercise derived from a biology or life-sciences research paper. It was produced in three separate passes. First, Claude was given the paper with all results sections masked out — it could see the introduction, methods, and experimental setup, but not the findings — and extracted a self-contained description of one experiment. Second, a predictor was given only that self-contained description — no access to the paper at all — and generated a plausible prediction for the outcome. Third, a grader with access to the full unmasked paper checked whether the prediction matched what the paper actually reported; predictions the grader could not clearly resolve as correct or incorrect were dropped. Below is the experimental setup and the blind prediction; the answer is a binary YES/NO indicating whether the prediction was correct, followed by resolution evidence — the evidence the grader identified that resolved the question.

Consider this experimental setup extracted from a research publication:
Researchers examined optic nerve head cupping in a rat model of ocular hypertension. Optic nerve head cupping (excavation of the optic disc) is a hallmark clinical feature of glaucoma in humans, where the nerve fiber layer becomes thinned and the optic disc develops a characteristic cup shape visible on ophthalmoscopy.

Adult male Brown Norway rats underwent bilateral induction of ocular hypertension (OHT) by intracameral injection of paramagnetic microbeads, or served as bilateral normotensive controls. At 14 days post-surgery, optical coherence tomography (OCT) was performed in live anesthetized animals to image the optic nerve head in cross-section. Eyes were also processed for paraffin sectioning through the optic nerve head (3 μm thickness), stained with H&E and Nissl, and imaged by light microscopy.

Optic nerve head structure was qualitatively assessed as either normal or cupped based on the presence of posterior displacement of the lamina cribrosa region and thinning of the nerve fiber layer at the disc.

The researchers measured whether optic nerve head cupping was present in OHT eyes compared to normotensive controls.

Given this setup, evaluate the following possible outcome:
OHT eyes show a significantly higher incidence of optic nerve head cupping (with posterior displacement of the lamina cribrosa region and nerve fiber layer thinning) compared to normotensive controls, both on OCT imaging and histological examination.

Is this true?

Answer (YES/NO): YES